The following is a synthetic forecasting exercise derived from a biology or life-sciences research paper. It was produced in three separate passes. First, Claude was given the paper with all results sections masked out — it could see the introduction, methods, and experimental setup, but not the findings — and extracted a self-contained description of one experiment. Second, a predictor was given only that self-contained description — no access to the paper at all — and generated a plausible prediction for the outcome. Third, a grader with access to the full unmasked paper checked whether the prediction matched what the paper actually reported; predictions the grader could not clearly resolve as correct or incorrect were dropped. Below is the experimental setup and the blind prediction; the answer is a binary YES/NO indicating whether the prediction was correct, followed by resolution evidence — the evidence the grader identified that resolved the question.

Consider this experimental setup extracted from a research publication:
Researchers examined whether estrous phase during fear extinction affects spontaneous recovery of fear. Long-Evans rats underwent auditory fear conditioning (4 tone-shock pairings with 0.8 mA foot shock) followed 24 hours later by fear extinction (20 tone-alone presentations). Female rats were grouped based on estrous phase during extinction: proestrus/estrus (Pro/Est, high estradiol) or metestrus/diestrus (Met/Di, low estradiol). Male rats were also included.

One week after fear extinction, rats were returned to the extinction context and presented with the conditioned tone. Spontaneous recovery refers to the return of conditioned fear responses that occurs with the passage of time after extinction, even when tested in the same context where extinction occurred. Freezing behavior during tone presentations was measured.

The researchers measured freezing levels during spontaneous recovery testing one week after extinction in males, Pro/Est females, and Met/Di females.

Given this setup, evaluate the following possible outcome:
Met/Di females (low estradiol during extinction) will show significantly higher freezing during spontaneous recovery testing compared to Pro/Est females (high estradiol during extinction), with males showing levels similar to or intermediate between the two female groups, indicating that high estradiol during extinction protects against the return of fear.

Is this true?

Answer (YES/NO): NO